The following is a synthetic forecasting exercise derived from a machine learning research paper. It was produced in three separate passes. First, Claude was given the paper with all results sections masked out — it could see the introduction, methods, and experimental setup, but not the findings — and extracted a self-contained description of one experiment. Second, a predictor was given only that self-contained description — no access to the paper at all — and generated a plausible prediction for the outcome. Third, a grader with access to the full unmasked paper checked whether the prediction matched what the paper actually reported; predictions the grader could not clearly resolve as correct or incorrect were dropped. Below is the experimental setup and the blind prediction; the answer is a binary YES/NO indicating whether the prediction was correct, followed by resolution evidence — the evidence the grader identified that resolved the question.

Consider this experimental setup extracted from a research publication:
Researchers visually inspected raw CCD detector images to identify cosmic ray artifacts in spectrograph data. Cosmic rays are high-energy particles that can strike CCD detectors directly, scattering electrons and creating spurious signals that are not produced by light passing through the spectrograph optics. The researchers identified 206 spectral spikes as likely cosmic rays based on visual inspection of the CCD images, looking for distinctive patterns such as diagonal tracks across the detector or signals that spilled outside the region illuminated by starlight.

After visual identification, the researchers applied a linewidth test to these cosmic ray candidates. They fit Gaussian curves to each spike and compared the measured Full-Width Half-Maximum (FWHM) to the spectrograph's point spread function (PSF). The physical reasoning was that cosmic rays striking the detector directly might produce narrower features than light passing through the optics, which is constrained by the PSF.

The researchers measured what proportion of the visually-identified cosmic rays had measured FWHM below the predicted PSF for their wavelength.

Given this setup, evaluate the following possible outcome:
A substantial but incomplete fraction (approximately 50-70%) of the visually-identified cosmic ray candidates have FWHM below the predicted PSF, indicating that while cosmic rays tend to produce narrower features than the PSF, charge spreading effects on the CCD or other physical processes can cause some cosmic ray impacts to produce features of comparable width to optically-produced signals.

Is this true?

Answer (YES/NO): YES